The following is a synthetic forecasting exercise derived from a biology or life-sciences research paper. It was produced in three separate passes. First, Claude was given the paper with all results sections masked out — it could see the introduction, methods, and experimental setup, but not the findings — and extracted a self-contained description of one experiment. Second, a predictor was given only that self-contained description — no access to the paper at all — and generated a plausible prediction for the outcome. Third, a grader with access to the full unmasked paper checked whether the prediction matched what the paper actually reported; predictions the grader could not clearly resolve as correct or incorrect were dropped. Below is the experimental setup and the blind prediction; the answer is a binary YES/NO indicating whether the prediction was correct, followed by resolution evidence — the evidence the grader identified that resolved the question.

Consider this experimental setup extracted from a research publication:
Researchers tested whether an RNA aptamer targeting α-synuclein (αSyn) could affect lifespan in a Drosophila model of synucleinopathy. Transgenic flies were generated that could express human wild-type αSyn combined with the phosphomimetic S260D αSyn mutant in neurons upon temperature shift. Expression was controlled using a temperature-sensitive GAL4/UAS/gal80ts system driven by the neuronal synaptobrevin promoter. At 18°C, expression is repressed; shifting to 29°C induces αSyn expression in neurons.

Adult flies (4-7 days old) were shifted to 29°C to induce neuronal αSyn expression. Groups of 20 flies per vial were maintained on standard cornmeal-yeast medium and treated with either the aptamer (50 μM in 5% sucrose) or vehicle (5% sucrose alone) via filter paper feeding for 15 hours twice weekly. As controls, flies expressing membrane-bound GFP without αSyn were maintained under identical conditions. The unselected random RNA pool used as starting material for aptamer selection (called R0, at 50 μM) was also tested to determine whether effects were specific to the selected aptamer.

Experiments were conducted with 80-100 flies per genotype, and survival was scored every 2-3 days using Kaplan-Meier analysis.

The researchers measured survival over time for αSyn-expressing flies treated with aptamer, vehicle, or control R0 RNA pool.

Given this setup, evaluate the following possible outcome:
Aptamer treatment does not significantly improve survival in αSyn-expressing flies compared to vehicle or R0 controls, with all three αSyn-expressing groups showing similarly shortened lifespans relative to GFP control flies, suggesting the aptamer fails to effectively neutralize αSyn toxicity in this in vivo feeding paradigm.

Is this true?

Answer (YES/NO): NO